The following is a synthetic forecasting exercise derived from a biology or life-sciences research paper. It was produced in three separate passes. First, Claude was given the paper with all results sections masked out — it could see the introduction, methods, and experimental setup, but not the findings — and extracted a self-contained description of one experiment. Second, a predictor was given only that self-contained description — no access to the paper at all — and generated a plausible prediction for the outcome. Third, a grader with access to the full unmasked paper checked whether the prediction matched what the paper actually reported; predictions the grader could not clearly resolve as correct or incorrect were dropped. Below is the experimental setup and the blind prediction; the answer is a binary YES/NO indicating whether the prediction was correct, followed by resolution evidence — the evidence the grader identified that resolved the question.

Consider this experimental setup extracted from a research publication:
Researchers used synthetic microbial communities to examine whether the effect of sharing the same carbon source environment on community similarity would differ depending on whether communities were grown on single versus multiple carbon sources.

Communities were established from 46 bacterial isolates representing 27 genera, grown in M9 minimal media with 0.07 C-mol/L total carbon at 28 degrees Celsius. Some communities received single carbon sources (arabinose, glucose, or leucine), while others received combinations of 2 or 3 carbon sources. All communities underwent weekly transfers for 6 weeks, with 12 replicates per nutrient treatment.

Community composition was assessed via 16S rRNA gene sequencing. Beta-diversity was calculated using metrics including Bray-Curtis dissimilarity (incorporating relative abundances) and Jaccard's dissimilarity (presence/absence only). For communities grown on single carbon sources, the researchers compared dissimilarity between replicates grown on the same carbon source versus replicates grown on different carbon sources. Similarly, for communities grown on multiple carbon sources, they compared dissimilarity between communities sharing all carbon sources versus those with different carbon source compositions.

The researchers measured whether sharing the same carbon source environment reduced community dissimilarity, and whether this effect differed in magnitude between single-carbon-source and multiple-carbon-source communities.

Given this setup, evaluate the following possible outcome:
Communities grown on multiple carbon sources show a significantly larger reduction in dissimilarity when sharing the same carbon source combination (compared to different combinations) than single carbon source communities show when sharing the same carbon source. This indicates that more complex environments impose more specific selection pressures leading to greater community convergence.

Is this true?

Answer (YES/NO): NO